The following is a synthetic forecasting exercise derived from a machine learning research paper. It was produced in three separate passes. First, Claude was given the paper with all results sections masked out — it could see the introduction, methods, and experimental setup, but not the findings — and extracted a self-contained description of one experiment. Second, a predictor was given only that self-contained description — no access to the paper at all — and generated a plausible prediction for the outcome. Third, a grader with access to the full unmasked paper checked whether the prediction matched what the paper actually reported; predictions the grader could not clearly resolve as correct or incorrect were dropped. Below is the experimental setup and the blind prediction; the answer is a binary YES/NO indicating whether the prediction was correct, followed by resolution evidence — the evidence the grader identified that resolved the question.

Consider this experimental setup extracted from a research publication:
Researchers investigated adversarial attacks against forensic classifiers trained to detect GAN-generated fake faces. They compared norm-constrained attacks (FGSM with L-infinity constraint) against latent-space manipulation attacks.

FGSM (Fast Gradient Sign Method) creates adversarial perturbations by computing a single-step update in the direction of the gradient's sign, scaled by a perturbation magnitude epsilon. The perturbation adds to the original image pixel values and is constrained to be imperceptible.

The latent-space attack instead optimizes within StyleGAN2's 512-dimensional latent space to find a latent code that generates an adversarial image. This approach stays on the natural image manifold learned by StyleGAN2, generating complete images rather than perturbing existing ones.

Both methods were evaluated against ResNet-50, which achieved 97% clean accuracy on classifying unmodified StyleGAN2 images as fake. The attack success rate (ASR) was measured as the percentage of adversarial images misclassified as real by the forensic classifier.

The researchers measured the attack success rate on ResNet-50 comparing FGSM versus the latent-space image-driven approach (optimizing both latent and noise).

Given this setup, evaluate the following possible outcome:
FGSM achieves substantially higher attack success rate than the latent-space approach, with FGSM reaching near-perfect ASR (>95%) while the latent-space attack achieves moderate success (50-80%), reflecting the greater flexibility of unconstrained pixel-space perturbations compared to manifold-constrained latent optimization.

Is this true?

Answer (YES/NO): NO